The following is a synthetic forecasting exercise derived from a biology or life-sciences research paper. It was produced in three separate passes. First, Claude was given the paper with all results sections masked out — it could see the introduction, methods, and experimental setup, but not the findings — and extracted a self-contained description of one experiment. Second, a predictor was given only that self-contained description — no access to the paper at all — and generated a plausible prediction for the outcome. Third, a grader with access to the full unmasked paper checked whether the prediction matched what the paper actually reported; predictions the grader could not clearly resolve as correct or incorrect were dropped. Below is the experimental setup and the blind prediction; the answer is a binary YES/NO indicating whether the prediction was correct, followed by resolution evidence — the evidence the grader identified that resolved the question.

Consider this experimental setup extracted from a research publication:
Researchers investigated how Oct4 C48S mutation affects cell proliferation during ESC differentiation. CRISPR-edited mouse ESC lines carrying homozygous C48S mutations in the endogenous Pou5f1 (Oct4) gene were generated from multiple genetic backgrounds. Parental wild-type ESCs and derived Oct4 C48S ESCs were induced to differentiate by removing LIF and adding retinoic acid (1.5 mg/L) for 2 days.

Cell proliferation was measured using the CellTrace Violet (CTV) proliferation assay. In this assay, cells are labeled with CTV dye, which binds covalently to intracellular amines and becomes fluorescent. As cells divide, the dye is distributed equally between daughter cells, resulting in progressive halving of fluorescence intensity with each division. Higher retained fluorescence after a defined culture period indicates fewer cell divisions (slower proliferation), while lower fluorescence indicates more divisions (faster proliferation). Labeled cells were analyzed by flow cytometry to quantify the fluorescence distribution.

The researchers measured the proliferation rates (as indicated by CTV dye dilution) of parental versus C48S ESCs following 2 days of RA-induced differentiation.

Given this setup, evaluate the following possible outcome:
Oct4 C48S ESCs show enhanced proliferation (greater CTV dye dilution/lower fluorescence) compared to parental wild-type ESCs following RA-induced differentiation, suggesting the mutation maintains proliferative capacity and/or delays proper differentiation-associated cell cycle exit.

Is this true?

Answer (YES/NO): NO